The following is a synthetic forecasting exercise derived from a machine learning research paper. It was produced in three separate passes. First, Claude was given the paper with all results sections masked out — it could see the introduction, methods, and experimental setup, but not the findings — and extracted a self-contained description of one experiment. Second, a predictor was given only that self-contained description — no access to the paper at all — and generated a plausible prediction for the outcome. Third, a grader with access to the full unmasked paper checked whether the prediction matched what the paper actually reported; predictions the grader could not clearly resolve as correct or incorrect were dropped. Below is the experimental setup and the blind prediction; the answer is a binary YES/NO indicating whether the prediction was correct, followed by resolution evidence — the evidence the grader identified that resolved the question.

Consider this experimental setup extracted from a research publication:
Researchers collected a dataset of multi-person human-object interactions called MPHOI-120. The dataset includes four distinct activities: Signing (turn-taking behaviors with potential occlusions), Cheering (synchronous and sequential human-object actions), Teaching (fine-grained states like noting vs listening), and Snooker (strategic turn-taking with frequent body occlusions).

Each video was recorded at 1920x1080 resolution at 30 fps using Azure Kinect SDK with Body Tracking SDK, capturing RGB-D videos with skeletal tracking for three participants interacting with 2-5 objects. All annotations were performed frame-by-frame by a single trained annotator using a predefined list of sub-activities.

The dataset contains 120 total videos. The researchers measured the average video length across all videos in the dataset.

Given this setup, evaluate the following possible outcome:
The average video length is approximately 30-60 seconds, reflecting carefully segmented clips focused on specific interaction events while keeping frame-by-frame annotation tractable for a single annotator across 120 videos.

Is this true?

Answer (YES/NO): NO